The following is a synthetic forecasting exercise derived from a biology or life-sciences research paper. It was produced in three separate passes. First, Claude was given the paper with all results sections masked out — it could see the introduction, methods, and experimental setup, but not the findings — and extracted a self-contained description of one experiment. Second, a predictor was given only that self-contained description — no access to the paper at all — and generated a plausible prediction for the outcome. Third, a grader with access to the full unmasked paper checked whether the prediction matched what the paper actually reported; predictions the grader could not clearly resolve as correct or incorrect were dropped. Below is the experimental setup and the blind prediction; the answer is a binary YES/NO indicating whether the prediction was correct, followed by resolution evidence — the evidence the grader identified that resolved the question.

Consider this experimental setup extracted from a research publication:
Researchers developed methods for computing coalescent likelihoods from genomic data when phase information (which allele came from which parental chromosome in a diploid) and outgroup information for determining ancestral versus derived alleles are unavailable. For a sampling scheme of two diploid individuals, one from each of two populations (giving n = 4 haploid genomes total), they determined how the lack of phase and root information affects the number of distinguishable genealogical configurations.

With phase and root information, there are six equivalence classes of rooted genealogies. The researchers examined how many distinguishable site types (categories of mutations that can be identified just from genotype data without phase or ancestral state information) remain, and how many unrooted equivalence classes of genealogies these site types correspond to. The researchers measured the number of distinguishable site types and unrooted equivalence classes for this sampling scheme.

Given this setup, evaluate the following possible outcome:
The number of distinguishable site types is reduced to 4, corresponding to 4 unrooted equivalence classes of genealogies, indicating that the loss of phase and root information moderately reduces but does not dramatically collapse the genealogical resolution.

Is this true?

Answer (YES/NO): NO